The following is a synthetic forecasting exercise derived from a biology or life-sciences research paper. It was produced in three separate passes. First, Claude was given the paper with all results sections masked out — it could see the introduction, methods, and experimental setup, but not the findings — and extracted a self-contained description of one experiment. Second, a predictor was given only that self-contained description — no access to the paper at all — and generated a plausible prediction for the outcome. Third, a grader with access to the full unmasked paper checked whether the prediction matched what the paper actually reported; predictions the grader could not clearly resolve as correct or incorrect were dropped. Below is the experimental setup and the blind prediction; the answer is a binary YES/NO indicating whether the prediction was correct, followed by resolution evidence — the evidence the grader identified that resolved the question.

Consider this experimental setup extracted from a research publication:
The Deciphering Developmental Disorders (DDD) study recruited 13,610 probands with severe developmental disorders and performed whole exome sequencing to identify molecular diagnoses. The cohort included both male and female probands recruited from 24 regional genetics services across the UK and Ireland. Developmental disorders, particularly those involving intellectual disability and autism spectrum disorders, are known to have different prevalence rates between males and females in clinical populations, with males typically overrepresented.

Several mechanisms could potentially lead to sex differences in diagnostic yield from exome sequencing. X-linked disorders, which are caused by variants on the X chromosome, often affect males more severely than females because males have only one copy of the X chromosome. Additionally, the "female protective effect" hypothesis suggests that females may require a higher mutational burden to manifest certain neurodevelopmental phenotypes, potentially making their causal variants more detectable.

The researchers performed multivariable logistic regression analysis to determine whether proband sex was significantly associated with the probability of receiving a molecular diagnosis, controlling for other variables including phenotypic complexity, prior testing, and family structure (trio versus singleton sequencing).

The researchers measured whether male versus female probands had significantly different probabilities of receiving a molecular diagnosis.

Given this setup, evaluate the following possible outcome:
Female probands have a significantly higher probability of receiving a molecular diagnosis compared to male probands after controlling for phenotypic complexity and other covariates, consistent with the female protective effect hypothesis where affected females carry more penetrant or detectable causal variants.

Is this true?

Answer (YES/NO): YES